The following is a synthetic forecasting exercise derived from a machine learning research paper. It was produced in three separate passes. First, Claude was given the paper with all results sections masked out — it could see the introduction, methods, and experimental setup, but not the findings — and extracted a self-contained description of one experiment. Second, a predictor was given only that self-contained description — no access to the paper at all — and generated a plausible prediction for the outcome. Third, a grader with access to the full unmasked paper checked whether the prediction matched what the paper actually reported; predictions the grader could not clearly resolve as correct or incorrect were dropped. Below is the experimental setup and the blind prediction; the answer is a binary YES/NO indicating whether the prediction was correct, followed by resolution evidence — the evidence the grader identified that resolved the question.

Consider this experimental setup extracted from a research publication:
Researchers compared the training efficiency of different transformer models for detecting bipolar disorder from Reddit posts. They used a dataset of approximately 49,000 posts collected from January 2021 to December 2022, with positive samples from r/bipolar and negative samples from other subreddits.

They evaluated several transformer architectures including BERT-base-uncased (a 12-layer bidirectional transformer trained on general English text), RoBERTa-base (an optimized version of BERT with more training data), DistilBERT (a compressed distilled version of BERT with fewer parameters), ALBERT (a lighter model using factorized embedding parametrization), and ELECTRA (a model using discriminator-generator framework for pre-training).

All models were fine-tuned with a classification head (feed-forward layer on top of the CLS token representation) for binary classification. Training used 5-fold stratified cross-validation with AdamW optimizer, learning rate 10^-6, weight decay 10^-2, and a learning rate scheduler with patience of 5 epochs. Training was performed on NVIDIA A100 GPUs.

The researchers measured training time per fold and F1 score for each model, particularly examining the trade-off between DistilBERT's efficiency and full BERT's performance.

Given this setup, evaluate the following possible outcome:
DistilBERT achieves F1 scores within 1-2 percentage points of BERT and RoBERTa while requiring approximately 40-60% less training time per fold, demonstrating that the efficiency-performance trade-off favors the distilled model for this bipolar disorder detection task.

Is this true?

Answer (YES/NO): NO